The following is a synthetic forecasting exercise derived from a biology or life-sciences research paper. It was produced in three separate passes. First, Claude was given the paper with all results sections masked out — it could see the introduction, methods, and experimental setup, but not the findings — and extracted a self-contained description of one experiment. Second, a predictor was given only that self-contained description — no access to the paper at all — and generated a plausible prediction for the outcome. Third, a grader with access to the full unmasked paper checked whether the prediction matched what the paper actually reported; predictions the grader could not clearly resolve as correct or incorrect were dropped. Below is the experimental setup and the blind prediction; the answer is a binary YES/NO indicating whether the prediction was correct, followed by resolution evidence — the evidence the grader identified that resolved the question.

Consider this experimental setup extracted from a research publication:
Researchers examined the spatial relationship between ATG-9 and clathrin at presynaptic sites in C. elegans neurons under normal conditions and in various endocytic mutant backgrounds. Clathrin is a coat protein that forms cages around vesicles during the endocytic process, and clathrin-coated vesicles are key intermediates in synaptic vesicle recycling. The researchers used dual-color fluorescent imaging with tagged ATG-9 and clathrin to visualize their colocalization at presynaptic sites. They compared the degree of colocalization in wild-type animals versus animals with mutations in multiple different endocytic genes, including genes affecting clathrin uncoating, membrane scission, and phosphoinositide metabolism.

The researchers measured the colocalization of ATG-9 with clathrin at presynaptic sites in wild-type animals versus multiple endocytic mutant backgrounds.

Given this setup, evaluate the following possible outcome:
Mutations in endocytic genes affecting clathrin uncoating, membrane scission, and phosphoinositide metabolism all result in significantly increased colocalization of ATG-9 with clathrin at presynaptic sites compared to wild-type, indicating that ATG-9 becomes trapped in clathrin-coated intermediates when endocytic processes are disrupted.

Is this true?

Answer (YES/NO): NO